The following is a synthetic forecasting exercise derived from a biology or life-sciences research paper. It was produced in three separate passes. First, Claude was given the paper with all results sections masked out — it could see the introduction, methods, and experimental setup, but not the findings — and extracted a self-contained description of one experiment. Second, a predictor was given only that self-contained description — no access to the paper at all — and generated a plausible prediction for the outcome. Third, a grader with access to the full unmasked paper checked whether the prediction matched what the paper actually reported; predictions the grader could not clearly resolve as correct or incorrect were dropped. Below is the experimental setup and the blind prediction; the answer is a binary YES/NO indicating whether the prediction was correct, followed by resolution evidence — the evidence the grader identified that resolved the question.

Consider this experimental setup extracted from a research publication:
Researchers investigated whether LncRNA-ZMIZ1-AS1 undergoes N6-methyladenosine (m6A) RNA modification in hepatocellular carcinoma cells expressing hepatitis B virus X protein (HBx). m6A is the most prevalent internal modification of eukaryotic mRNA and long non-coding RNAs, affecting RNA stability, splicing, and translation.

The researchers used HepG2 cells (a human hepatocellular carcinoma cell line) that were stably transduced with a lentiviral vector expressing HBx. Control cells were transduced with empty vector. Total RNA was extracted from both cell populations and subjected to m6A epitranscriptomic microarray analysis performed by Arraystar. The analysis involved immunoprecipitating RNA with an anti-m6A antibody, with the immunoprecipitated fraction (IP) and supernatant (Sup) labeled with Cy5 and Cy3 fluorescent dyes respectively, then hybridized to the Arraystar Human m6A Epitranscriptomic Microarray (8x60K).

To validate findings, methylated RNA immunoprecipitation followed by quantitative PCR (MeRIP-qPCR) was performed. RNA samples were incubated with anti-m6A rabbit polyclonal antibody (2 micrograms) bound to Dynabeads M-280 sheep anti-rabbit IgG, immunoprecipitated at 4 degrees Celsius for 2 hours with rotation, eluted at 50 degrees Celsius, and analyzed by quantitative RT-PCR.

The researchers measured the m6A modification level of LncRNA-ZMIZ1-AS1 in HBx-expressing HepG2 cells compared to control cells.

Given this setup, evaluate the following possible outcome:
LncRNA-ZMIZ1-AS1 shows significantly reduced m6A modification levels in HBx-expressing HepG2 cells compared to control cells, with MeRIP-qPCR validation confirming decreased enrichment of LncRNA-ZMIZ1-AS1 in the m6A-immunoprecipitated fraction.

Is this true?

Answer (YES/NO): NO